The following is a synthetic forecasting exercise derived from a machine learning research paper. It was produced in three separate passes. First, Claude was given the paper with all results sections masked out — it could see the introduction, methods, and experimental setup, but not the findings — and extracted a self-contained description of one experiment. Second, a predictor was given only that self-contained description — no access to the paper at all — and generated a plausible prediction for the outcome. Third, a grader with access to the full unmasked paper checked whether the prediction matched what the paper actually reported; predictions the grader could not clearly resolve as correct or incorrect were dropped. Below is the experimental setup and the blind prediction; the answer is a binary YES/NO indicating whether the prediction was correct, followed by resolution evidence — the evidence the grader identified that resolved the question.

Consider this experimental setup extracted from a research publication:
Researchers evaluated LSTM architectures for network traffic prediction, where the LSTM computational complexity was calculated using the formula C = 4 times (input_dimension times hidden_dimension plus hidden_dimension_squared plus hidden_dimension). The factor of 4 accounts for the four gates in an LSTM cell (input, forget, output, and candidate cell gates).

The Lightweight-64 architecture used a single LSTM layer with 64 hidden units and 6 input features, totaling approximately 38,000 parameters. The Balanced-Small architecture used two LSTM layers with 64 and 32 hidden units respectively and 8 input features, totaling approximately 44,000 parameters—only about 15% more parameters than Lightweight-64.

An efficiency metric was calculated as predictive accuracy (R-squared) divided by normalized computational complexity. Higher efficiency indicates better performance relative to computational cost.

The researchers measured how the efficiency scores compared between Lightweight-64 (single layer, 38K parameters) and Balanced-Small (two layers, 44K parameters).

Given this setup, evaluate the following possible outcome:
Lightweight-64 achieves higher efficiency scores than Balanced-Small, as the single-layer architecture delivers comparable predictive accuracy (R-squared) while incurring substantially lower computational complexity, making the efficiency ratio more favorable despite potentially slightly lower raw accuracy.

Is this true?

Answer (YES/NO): NO